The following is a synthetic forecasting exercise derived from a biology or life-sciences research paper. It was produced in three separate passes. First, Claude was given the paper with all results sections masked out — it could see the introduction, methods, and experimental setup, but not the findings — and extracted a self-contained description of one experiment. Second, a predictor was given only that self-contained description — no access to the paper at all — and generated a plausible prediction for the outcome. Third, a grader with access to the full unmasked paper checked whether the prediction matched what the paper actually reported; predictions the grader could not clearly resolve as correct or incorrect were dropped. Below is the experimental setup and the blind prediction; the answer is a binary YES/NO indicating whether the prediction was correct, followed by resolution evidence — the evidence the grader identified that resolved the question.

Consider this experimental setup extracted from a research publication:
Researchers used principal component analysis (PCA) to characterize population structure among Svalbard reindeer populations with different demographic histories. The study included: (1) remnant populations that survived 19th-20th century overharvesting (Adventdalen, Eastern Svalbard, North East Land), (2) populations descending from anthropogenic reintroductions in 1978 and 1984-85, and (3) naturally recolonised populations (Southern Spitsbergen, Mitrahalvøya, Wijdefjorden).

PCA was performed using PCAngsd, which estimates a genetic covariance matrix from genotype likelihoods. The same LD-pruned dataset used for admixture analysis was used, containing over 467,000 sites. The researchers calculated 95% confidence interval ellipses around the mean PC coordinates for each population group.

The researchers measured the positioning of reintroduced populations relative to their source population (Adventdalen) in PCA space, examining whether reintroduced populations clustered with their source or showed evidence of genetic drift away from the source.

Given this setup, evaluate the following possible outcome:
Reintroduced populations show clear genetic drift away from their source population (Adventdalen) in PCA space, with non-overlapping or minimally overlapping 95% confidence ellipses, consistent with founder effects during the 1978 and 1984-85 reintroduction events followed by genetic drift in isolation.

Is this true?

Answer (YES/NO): NO